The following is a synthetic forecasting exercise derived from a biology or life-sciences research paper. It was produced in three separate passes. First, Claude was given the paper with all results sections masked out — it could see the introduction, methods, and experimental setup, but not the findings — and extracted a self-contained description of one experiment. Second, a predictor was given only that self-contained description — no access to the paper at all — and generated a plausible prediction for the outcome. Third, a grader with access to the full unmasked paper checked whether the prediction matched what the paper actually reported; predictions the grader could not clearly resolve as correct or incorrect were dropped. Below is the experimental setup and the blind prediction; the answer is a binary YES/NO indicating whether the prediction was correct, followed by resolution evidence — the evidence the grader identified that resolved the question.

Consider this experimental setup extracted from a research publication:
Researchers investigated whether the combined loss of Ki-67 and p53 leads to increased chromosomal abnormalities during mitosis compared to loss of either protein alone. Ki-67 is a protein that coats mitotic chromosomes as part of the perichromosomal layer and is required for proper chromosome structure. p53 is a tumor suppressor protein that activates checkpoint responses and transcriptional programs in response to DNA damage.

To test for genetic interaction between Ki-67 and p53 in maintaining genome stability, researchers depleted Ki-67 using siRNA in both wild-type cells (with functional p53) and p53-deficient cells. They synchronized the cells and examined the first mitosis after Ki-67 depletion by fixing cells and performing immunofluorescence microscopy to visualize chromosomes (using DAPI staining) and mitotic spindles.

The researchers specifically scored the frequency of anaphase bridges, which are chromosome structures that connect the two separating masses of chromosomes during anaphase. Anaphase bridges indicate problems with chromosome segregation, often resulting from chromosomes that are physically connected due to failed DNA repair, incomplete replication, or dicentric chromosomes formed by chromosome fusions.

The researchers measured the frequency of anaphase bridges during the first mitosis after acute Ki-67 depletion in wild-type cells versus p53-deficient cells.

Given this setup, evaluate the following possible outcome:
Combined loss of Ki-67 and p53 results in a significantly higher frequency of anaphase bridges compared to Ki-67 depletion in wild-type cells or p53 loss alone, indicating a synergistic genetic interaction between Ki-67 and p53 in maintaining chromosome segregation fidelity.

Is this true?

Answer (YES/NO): YES